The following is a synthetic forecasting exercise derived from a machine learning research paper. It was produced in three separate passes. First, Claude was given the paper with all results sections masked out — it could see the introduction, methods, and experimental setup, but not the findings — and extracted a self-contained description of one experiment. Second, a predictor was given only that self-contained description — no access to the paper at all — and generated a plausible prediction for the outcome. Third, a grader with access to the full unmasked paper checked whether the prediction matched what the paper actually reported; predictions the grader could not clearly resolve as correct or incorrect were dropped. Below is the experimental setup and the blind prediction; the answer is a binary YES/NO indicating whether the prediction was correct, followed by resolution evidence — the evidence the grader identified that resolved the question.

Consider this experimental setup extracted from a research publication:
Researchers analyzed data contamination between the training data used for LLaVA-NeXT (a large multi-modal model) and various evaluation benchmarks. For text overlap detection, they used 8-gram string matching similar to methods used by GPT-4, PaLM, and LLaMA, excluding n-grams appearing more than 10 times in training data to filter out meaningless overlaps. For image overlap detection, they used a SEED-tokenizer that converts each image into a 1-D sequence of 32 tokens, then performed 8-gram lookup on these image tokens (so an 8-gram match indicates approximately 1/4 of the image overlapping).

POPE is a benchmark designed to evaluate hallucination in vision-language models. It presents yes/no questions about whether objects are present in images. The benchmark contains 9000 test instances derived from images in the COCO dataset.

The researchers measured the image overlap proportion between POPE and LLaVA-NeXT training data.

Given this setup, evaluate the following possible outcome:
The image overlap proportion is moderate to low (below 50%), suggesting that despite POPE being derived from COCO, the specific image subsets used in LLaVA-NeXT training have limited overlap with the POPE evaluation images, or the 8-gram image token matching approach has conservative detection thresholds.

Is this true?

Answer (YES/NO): NO